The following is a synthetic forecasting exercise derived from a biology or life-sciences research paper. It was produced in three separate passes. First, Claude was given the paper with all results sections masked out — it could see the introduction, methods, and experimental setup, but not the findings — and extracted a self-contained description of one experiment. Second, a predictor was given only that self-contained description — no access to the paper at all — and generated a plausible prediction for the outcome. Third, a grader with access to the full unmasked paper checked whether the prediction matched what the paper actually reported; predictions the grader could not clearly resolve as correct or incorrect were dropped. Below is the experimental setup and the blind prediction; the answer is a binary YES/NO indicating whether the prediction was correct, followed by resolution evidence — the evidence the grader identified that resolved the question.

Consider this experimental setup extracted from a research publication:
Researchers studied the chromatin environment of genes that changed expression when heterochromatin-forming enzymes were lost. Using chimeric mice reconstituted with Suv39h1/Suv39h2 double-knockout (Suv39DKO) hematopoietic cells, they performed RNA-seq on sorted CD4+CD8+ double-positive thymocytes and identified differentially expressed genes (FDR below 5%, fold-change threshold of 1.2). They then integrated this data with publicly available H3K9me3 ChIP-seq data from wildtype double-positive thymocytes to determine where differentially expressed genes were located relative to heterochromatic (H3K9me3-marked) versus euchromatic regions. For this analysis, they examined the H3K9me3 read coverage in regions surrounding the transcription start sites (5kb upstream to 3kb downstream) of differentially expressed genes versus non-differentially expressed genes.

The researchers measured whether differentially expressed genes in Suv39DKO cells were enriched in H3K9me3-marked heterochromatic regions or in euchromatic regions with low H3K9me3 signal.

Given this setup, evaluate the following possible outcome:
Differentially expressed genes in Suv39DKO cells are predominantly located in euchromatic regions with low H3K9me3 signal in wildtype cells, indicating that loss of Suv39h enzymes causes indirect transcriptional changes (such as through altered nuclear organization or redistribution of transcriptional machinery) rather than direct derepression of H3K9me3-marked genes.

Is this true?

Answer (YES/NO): YES